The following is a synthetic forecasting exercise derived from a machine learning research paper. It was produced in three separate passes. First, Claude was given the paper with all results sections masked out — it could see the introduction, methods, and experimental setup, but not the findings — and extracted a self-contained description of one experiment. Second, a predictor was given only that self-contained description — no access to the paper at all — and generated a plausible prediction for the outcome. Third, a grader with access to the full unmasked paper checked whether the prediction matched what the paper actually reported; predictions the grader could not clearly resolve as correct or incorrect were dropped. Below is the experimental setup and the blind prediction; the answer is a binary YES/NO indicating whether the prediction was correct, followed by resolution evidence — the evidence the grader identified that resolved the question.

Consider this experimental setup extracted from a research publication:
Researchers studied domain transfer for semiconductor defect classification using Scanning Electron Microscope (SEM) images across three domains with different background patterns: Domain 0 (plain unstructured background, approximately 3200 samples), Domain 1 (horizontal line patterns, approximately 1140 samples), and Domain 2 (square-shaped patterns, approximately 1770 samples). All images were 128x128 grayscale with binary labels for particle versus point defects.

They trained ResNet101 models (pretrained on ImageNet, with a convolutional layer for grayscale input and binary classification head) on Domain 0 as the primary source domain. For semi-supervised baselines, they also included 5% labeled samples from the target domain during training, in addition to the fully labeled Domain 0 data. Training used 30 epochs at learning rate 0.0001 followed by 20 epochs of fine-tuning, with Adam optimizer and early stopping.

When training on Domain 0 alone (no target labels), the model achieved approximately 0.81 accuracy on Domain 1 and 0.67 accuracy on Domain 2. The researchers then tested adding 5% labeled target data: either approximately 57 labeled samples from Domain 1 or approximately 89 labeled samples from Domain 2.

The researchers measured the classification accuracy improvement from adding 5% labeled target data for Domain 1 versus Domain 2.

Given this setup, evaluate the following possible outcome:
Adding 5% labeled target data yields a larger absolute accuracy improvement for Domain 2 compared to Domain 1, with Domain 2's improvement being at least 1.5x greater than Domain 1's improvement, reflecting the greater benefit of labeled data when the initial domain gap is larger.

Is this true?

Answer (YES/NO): YES